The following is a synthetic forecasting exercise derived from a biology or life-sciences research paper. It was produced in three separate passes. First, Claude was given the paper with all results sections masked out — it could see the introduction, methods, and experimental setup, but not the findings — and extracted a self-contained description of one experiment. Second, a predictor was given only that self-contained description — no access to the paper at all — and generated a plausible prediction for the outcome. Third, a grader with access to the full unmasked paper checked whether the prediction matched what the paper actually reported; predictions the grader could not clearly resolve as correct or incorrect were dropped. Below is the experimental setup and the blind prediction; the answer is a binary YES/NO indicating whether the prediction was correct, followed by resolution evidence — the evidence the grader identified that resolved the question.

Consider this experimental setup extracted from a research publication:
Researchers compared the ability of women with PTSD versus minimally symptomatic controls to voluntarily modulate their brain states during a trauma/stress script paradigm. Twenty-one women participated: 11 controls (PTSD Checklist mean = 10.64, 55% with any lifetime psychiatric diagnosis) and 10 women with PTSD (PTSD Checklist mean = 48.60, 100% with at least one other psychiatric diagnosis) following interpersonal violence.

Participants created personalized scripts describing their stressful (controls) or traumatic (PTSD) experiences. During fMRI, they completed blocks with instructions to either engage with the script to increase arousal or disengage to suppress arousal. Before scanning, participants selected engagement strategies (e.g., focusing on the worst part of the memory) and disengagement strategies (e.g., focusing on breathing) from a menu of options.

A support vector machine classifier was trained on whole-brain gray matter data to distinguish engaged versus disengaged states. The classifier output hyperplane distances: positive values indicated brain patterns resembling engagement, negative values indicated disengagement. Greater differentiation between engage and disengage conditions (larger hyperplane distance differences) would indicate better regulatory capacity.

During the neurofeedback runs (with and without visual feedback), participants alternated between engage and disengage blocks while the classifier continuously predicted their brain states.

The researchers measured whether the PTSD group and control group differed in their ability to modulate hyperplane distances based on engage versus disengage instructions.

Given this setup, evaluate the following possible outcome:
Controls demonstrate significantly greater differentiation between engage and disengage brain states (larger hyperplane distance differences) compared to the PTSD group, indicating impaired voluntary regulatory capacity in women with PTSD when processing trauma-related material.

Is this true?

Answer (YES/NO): NO